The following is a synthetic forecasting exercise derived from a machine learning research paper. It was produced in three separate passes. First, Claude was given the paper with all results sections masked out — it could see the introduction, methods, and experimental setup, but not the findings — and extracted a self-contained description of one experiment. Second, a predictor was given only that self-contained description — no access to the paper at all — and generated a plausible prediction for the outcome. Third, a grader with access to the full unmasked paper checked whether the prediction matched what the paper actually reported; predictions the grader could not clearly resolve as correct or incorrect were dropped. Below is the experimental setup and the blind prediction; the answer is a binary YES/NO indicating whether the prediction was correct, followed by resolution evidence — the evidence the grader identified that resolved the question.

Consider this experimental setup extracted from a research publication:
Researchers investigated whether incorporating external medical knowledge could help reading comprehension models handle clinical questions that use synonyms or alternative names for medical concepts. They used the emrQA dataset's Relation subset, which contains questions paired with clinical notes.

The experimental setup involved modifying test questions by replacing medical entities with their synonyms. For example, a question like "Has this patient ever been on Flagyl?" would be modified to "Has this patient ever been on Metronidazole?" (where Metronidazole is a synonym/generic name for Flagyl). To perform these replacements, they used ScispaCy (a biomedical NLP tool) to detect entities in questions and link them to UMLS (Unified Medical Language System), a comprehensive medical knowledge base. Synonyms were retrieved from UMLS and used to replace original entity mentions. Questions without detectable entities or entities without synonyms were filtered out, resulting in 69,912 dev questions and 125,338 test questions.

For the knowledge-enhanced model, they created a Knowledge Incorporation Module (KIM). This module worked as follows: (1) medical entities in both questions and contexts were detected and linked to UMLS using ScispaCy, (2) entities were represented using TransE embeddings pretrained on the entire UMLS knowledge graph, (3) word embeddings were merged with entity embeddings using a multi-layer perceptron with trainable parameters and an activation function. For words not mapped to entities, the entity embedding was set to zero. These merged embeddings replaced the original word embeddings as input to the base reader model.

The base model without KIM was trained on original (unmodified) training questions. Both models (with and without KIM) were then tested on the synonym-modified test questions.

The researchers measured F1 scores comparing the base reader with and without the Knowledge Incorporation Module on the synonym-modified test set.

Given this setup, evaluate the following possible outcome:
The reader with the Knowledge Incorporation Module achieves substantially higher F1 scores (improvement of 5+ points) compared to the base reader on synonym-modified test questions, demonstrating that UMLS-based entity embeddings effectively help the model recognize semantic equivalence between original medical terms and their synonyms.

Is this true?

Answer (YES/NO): YES